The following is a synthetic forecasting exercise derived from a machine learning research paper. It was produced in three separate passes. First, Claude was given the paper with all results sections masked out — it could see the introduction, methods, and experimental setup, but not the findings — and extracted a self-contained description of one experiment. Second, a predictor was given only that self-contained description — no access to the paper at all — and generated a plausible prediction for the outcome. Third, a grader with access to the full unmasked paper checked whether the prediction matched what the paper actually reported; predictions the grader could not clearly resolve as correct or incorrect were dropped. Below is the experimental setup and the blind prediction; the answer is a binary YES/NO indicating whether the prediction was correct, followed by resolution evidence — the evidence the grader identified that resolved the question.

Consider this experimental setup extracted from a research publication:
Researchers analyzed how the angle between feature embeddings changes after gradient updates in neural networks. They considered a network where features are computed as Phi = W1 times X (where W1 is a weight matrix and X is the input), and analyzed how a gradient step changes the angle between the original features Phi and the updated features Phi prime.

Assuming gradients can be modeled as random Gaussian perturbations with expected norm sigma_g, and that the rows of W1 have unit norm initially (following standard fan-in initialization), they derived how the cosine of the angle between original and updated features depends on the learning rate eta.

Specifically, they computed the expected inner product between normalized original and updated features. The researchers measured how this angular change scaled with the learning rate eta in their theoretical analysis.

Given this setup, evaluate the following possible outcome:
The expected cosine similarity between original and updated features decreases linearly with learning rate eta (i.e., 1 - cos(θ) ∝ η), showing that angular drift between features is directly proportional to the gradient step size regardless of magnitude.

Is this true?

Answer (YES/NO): NO